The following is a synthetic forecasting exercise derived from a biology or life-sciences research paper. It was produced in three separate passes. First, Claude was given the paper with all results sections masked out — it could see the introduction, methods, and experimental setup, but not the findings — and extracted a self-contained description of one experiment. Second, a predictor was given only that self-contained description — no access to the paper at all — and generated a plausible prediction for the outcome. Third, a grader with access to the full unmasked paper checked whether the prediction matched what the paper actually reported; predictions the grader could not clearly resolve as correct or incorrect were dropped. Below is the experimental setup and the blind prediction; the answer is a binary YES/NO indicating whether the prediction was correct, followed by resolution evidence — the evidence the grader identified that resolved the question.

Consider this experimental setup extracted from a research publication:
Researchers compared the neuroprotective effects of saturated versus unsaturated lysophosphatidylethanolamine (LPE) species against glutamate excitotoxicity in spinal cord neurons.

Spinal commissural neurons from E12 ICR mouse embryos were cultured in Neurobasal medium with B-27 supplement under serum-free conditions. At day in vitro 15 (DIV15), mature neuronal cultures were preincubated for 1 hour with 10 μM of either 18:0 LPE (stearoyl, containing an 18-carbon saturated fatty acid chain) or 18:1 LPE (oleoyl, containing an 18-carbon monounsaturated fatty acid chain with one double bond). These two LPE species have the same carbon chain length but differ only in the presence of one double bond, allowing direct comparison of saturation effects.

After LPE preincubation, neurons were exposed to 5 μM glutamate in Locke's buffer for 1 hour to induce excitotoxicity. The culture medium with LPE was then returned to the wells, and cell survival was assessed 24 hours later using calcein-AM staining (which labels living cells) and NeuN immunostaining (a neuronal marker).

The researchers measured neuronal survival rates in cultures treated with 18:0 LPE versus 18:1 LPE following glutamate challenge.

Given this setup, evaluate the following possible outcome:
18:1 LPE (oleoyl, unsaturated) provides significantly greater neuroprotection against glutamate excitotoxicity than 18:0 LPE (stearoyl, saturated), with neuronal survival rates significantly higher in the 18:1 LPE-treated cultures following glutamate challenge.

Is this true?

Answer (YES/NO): NO